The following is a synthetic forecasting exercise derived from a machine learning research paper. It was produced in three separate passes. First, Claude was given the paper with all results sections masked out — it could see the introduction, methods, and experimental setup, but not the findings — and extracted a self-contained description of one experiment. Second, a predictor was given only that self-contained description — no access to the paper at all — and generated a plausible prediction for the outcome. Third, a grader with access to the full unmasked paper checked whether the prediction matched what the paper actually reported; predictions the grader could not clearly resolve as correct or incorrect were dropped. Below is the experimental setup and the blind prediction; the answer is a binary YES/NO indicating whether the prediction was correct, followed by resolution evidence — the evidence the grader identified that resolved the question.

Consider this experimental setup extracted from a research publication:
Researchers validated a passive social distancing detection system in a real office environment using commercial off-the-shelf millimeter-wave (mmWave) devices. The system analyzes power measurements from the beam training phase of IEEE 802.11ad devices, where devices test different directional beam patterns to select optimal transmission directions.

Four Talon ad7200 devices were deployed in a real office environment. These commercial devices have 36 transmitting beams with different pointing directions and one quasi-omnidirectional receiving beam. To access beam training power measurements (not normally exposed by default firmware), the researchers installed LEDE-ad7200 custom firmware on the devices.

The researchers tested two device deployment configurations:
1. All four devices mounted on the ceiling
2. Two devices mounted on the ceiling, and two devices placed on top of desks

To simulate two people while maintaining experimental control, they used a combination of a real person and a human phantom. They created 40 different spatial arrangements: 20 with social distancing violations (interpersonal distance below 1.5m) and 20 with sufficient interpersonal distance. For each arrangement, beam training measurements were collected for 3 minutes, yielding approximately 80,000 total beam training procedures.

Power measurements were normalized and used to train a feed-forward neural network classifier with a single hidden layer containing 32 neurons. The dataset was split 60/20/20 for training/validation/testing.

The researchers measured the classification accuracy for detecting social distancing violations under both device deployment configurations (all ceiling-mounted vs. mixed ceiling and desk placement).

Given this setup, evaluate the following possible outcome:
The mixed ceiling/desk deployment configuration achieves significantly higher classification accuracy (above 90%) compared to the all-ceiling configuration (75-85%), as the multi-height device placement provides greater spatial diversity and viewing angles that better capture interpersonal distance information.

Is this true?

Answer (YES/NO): NO